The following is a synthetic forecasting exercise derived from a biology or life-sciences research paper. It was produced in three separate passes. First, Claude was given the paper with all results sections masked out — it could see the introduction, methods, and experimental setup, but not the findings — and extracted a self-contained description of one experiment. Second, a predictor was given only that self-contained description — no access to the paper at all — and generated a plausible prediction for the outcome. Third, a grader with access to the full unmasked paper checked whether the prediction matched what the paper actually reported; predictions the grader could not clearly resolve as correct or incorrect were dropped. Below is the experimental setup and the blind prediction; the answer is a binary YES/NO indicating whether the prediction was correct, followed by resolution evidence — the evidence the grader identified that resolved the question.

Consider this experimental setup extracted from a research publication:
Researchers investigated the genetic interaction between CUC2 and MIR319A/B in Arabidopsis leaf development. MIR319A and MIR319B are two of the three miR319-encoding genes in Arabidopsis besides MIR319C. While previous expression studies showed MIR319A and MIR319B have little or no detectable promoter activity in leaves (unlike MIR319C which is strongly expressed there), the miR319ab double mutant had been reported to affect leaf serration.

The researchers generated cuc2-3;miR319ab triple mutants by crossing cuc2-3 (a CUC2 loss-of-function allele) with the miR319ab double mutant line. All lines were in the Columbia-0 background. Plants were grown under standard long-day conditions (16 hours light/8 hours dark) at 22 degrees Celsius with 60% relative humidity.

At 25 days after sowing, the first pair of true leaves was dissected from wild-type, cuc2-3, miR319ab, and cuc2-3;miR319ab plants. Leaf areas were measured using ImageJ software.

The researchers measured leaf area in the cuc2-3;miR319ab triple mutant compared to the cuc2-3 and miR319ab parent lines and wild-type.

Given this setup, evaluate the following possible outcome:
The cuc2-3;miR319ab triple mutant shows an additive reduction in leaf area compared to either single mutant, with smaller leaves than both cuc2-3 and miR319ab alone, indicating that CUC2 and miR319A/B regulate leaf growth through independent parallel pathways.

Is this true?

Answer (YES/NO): NO